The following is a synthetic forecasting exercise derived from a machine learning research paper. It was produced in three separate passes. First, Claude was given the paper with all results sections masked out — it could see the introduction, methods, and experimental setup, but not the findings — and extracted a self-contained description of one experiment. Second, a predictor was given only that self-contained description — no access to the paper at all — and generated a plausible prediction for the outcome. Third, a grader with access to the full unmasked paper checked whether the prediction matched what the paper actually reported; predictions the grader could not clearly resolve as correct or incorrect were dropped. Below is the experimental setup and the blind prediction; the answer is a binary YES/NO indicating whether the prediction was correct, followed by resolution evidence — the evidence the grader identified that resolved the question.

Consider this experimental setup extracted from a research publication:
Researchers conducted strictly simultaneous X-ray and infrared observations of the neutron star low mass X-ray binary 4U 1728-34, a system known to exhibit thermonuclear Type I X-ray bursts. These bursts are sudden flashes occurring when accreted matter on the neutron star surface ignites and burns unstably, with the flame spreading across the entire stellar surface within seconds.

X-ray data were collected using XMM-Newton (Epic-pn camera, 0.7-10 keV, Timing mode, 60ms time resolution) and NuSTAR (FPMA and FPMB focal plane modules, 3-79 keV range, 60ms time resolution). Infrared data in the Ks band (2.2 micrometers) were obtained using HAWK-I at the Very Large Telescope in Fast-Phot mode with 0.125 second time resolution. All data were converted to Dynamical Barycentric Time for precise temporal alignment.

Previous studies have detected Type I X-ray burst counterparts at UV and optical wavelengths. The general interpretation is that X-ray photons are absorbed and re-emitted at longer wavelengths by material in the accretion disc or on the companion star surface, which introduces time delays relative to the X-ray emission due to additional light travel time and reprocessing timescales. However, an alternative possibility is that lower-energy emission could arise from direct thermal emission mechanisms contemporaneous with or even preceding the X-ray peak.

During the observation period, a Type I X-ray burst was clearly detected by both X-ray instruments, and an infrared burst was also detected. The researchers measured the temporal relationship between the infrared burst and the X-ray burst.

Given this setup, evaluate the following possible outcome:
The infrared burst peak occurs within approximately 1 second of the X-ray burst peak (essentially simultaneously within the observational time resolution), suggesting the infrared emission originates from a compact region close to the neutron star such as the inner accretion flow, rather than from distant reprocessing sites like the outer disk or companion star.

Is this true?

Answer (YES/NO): NO